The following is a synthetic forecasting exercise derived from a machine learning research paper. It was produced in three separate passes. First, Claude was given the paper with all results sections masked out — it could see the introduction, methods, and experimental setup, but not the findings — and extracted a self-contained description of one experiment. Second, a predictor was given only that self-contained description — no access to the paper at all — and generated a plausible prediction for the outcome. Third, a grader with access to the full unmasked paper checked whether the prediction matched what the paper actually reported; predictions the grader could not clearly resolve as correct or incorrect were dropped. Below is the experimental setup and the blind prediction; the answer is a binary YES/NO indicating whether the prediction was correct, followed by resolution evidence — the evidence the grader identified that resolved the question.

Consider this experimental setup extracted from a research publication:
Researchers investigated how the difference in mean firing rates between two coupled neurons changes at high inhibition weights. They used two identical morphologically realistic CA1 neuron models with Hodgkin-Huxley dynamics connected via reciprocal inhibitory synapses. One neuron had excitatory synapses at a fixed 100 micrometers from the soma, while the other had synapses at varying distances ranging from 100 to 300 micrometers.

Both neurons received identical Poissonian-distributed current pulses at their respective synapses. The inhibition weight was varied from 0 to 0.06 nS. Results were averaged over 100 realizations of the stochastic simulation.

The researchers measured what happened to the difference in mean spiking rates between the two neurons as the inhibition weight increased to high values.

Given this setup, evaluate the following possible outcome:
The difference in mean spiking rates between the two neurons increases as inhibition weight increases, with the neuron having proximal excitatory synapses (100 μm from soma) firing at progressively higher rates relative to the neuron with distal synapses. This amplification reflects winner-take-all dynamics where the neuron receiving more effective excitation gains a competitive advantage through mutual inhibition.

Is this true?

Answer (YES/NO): NO